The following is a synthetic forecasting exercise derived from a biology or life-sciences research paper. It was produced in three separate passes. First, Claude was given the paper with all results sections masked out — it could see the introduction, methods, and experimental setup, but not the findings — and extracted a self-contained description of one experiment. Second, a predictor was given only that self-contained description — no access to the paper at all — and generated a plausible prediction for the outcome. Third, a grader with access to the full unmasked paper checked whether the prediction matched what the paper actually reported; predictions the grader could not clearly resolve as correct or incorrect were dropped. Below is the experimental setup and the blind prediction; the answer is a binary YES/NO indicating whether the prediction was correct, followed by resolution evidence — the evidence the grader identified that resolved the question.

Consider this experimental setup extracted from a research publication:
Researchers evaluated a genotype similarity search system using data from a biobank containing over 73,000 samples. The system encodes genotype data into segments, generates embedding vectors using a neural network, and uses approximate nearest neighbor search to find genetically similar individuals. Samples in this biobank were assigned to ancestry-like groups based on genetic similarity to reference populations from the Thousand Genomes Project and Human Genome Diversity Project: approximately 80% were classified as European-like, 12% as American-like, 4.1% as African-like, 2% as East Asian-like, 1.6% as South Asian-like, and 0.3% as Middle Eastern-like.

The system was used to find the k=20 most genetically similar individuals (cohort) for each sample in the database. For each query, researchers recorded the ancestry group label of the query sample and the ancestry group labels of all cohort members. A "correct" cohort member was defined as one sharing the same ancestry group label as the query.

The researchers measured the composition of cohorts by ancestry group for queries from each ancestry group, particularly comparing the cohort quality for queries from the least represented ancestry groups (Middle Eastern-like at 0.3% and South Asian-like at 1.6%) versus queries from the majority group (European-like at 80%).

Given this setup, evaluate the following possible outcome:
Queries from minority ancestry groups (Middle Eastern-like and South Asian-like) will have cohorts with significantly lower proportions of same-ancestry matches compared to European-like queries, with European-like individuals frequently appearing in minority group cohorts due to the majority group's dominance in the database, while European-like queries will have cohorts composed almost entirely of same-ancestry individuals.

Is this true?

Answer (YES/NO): YES